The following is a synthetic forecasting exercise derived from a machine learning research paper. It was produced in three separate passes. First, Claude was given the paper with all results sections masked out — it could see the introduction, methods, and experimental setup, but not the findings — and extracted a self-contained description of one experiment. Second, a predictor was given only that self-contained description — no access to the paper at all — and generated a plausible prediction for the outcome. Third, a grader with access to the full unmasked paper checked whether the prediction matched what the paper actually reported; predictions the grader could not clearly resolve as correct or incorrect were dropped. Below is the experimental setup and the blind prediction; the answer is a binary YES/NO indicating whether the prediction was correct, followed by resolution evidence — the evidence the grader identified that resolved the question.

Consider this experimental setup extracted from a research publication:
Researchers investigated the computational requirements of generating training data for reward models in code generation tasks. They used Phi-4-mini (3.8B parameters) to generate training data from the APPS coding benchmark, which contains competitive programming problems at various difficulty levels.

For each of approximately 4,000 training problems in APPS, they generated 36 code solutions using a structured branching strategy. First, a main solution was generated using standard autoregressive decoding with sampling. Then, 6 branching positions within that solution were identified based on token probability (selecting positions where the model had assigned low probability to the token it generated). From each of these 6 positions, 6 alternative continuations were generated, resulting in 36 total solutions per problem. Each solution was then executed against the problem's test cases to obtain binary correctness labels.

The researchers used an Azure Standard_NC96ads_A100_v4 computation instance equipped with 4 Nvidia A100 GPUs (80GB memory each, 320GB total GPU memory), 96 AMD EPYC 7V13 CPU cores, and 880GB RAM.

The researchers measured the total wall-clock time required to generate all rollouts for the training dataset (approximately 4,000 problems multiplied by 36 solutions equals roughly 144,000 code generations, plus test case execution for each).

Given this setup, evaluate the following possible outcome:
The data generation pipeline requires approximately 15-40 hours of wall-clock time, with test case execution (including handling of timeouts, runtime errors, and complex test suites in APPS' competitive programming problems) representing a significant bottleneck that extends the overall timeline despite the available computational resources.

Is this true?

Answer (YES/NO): NO